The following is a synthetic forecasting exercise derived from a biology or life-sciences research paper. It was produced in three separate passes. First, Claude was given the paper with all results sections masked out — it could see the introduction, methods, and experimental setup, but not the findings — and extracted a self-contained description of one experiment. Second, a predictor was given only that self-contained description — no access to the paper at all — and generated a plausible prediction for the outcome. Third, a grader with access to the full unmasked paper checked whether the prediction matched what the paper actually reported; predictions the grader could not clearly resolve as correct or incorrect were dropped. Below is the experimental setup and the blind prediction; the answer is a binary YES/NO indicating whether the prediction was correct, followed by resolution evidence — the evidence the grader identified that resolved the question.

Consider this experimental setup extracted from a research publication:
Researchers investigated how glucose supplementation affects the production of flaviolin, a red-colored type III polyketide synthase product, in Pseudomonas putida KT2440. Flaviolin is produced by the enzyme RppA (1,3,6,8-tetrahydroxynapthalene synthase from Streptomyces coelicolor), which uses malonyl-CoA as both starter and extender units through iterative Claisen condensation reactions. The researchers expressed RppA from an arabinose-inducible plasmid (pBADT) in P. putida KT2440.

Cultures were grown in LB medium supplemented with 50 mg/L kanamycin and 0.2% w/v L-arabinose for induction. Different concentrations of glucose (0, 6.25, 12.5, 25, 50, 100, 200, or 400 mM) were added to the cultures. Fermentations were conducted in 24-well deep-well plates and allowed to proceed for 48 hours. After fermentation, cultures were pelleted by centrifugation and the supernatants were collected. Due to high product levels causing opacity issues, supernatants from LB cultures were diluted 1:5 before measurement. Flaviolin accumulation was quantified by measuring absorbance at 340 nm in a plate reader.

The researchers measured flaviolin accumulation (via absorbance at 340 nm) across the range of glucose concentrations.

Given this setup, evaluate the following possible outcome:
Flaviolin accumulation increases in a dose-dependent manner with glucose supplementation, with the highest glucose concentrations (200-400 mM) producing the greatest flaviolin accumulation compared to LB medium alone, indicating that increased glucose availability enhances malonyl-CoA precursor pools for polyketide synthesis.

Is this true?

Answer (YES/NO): NO